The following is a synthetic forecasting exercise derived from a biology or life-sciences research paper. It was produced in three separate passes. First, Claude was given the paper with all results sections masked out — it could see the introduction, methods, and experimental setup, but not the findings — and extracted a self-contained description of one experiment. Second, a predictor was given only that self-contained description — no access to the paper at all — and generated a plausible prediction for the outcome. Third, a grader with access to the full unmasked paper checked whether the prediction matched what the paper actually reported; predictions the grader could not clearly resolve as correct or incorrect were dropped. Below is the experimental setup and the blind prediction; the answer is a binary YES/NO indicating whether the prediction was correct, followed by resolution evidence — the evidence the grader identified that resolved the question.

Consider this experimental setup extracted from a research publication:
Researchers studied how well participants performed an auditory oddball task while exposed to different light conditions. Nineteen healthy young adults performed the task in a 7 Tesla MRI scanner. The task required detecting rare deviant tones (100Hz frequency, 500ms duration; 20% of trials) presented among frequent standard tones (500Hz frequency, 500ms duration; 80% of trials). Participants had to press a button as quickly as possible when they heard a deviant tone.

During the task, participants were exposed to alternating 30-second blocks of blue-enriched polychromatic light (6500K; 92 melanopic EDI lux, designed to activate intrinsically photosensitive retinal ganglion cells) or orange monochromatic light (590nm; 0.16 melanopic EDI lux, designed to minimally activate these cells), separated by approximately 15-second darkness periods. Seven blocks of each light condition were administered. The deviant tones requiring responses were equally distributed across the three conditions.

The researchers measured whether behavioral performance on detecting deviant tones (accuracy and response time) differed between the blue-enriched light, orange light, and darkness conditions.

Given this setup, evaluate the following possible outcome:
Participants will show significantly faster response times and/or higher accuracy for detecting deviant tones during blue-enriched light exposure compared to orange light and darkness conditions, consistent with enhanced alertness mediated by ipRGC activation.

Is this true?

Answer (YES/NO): NO